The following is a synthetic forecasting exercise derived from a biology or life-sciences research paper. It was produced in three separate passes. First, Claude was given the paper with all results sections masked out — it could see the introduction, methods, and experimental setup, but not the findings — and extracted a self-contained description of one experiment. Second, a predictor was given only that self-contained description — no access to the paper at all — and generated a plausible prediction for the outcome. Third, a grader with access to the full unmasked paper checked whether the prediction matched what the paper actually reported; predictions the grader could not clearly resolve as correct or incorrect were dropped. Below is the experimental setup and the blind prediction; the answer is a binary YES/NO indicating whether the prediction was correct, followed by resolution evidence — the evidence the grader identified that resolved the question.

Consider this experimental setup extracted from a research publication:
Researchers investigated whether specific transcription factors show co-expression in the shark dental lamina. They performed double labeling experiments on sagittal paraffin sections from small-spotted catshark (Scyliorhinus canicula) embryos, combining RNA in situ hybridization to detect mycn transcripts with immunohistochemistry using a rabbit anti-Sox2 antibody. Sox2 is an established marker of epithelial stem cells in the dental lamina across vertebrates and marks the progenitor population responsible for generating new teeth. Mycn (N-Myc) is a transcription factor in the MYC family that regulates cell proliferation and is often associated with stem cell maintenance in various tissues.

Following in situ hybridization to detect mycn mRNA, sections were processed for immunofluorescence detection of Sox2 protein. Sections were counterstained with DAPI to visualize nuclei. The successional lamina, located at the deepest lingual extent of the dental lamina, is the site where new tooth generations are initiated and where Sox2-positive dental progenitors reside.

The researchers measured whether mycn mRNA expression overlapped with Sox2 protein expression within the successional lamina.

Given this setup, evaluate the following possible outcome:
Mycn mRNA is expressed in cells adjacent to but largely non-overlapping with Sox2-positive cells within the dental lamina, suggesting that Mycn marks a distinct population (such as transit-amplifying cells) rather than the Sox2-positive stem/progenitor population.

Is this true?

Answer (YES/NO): NO